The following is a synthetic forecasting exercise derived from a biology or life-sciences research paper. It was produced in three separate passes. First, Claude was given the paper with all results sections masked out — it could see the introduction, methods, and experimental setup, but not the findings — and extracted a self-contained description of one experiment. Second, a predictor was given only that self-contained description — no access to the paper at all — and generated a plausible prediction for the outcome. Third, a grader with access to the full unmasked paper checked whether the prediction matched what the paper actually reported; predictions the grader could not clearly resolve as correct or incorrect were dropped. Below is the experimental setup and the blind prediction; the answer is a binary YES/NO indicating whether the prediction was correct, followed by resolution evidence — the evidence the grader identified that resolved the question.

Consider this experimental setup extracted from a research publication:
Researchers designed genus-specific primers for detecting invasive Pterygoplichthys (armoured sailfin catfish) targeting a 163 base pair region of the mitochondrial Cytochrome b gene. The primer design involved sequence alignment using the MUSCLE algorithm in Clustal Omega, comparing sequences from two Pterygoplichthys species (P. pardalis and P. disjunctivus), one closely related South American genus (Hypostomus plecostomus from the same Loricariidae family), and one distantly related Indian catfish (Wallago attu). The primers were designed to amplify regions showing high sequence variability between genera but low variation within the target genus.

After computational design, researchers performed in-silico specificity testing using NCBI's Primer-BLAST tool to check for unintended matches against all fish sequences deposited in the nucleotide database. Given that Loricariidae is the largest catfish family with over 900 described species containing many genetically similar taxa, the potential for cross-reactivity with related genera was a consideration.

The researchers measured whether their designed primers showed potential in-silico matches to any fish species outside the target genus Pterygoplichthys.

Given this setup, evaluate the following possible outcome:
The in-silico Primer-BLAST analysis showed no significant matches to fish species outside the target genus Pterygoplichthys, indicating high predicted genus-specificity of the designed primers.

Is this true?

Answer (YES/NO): NO